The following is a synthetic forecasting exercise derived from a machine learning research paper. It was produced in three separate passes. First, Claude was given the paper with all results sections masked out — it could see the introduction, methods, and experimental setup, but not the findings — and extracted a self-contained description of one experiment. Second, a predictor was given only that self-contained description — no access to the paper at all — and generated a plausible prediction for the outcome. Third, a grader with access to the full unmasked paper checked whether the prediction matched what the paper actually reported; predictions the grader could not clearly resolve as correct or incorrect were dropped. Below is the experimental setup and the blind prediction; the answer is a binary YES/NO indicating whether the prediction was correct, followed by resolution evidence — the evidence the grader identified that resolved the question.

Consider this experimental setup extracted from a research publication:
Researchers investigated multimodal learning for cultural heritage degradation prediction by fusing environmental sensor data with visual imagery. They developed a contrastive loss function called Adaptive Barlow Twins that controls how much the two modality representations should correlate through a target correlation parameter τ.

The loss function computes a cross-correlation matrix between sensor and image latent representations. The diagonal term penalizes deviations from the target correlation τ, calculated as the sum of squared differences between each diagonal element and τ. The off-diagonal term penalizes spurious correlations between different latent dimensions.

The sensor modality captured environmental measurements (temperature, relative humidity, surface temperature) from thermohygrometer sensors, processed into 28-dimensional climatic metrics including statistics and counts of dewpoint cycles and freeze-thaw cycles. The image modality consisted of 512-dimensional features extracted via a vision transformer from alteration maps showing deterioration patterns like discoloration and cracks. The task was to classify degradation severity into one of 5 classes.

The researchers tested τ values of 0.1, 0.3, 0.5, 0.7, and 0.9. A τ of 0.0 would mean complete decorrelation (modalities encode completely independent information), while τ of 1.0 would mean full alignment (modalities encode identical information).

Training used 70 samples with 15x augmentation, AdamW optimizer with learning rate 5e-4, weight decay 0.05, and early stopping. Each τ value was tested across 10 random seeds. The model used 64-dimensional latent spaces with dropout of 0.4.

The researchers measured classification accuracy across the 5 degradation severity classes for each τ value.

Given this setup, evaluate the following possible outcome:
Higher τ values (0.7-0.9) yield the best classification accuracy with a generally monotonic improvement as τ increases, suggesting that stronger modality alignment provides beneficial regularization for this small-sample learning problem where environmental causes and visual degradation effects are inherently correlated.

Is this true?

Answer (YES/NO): NO